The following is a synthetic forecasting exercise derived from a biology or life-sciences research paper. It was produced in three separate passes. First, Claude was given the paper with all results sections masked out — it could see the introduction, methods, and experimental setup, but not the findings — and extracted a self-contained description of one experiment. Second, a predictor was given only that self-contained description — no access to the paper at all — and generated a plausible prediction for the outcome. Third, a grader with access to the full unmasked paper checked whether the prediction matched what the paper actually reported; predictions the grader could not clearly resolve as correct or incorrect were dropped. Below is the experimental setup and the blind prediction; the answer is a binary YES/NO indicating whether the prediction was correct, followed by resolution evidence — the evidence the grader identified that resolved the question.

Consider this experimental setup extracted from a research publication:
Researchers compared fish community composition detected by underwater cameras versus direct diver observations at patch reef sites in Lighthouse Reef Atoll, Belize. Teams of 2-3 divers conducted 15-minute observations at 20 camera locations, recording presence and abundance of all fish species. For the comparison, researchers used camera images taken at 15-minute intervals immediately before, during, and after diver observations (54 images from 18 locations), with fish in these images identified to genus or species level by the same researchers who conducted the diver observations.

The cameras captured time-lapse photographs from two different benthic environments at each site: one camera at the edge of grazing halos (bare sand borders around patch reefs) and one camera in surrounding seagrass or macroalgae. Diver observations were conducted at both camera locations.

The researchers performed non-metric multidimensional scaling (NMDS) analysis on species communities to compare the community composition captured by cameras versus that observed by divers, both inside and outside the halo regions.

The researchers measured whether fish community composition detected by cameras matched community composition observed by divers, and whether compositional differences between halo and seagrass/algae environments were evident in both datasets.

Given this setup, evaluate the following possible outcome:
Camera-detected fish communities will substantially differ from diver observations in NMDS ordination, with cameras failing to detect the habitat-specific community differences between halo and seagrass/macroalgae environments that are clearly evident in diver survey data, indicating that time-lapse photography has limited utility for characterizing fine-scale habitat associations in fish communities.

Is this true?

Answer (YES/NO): NO